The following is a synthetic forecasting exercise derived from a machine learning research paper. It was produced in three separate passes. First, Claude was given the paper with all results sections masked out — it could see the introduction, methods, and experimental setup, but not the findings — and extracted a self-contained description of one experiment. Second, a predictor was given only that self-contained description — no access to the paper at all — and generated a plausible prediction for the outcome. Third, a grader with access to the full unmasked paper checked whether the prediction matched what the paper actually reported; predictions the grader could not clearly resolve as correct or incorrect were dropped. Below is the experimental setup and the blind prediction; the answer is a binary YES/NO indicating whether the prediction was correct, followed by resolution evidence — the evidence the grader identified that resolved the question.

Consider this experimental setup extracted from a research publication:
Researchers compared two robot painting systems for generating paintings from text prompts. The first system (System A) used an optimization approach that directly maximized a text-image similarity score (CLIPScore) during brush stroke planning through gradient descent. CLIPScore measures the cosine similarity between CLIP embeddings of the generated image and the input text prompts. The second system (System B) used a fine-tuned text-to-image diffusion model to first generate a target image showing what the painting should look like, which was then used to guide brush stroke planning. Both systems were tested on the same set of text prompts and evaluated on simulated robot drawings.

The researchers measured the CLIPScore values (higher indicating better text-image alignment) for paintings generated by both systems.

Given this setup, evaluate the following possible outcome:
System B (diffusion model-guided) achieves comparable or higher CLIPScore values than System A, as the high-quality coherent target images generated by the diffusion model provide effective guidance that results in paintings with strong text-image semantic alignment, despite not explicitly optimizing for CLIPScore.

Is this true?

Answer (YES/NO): NO